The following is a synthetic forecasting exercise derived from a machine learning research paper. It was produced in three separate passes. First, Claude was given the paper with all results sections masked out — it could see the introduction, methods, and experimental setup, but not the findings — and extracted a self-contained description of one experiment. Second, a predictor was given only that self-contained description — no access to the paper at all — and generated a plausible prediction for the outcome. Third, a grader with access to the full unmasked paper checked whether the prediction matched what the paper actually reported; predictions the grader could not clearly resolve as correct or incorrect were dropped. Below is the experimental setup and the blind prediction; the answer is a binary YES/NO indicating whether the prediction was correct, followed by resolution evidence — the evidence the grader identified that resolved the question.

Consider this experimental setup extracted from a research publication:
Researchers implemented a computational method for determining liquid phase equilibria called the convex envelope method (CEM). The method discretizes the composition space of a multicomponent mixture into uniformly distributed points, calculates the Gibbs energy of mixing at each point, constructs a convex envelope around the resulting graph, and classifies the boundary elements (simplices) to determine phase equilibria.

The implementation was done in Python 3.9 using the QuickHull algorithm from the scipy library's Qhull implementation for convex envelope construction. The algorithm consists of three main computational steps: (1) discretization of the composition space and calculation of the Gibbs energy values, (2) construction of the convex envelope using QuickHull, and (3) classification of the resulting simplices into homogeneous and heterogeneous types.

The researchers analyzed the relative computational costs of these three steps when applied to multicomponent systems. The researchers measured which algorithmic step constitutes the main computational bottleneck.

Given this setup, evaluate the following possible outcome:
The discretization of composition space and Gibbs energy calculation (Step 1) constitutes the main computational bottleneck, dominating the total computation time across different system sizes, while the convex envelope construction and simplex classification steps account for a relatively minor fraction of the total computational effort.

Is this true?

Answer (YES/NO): NO